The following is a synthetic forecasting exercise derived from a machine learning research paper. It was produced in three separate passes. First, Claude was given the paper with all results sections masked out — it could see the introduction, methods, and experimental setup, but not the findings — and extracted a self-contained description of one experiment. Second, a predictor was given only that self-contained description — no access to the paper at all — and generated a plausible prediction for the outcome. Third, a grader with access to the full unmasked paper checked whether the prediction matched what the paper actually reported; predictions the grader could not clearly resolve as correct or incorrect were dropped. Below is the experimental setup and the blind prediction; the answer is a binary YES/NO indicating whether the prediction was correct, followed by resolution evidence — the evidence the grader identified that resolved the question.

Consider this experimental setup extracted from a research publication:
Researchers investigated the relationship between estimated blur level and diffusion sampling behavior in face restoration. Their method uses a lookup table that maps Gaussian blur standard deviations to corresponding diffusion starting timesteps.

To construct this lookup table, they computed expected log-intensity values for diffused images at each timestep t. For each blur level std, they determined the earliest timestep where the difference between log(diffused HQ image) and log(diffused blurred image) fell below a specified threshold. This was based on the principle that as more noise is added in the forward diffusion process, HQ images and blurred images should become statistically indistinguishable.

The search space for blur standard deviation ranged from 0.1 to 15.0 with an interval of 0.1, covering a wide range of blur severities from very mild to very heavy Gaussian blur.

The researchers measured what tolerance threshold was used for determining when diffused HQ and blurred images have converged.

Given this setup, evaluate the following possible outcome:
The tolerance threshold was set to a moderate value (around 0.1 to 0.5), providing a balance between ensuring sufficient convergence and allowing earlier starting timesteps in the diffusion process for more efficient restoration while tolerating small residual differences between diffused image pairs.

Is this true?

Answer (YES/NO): NO